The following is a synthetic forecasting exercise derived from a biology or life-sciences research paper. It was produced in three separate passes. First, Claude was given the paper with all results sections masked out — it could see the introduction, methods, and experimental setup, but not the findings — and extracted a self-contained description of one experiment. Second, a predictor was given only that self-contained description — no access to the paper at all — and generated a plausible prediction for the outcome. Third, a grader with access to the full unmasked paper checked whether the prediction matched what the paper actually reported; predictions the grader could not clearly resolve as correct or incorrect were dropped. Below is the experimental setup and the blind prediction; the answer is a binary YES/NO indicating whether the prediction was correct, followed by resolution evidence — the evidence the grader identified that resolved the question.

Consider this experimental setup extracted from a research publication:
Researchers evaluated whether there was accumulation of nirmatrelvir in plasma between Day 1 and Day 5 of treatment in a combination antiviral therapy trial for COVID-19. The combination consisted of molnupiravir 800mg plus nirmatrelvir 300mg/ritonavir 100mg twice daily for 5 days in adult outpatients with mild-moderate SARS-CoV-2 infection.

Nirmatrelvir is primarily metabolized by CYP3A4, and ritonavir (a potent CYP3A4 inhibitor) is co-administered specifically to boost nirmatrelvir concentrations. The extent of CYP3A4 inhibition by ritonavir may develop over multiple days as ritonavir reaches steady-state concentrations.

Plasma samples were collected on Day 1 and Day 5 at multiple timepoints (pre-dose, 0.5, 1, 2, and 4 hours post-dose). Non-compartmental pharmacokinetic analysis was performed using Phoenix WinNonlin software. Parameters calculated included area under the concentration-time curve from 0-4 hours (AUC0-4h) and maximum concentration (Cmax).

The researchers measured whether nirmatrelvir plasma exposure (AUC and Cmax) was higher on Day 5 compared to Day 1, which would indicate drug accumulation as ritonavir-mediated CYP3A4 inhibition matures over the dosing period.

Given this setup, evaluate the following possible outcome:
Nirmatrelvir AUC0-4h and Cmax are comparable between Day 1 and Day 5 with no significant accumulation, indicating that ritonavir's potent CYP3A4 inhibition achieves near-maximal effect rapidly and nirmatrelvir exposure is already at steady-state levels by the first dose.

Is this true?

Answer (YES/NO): NO